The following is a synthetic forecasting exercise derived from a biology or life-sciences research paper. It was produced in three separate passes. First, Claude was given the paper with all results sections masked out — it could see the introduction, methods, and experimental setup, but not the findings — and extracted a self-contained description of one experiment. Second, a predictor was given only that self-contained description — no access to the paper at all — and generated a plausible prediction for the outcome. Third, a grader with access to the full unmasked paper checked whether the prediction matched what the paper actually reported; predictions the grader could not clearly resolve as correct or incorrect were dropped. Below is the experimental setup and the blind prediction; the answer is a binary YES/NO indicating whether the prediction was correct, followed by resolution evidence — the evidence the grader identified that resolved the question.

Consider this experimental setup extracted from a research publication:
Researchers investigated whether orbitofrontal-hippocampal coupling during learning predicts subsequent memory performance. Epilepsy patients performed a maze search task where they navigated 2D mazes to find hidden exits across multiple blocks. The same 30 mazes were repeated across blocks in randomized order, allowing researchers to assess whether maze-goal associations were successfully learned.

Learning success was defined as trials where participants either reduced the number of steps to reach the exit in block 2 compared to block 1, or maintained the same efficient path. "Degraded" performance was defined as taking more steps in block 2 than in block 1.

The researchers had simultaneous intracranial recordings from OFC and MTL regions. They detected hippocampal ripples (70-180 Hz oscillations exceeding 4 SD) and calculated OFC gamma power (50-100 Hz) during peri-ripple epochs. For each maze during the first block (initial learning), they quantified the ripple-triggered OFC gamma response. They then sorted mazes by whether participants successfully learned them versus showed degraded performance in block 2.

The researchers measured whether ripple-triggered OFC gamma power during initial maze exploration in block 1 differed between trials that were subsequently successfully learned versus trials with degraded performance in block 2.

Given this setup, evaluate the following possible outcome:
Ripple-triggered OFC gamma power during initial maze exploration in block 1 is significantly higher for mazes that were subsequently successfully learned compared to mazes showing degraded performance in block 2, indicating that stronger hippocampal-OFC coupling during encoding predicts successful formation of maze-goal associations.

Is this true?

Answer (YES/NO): YES